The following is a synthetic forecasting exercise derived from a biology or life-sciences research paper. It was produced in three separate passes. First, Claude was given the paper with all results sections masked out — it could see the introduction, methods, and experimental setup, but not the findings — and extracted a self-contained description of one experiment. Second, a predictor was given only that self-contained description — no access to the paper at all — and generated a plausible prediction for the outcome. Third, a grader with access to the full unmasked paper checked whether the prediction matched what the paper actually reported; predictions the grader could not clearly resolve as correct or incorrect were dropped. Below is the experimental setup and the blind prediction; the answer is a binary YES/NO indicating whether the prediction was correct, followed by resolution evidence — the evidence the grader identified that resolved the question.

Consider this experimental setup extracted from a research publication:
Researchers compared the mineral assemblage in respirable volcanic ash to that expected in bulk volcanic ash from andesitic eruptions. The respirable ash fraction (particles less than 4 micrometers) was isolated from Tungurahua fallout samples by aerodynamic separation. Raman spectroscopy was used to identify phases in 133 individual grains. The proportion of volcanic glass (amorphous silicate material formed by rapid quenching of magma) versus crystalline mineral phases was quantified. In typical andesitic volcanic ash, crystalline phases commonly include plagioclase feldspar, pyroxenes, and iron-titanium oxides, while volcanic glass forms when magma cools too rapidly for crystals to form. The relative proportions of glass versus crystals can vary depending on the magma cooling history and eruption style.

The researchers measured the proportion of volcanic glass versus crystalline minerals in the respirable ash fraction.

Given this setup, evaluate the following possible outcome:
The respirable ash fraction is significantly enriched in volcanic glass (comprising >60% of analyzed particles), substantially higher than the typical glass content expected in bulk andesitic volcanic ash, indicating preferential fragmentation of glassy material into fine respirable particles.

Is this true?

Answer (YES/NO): NO